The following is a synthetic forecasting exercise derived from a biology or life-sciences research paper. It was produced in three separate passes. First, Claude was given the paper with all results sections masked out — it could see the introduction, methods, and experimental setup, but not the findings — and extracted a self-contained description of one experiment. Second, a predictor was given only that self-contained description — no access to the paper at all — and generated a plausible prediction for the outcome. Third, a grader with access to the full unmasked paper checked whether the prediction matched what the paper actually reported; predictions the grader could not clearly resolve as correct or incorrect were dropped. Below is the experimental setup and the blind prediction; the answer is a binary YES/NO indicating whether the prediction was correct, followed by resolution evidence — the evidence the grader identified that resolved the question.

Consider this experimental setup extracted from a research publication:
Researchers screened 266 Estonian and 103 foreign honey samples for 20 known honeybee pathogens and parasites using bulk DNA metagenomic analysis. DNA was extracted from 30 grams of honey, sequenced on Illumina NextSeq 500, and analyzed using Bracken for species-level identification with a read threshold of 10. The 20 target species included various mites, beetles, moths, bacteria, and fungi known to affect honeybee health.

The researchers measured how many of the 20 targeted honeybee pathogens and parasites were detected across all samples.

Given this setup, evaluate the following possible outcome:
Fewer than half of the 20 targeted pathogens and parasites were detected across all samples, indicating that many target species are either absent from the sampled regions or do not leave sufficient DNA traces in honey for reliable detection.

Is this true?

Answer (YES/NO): NO